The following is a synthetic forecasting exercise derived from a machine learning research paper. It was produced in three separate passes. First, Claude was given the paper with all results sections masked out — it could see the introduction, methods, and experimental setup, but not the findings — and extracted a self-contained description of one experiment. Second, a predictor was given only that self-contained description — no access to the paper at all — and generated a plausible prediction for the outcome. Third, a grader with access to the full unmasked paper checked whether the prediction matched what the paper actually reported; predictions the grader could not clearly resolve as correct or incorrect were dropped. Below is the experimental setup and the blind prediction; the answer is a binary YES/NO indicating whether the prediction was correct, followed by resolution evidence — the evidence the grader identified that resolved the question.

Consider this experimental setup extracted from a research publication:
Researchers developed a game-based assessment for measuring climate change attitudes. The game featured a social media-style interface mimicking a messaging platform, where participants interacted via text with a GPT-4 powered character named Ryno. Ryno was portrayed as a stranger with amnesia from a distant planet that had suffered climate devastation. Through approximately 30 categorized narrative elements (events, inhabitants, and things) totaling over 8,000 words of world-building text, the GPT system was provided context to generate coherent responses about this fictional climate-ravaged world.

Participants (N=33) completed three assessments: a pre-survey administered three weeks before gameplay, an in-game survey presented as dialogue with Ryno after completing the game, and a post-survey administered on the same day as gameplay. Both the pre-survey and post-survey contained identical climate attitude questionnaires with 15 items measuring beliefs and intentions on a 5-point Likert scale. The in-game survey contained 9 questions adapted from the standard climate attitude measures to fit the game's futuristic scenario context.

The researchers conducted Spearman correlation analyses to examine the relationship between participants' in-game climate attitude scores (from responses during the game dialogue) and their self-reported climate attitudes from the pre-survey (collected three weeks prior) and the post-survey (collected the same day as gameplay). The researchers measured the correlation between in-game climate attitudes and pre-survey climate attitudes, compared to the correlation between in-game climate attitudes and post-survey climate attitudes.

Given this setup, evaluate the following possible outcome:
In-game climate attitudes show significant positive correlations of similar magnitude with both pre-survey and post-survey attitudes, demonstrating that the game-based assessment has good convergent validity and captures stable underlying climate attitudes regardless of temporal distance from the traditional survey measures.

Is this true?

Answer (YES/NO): NO